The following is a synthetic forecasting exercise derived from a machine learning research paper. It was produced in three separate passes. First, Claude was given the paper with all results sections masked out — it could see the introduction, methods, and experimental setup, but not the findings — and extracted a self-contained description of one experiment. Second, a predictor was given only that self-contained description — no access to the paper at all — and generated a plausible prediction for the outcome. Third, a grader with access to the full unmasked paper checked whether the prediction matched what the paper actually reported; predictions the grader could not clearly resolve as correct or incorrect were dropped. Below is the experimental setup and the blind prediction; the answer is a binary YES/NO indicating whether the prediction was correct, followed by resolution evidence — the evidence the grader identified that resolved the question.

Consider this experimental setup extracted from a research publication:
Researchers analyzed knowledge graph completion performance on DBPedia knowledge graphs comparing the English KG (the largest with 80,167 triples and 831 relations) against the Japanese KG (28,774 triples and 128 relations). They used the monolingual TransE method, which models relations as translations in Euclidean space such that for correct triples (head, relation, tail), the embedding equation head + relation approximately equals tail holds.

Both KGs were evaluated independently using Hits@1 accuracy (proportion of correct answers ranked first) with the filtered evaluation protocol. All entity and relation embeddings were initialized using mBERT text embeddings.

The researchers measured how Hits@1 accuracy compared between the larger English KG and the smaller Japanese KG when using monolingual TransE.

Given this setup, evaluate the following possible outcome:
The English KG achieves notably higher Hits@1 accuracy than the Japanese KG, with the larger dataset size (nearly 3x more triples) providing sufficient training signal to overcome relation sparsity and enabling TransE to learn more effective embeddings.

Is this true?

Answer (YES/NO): NO